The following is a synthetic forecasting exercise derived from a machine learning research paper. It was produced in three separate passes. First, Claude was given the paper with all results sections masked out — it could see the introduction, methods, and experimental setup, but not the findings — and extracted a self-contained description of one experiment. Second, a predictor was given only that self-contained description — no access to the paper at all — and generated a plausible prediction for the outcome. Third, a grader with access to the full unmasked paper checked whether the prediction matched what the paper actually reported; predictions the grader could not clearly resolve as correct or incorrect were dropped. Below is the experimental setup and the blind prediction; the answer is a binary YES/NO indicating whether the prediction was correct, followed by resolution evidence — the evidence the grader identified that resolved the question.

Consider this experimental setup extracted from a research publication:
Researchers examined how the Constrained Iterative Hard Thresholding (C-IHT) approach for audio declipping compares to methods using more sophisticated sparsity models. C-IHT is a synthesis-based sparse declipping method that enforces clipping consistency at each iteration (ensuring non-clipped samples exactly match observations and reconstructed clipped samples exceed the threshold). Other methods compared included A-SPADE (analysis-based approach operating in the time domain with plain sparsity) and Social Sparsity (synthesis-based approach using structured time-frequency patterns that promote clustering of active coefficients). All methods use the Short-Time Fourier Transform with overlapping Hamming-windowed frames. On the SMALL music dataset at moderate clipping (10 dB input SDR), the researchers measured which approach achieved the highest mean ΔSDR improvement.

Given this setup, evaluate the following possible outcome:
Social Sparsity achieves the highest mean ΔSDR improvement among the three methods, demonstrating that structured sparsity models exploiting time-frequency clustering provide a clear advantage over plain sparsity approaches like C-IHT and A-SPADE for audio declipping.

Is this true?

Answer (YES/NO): YES